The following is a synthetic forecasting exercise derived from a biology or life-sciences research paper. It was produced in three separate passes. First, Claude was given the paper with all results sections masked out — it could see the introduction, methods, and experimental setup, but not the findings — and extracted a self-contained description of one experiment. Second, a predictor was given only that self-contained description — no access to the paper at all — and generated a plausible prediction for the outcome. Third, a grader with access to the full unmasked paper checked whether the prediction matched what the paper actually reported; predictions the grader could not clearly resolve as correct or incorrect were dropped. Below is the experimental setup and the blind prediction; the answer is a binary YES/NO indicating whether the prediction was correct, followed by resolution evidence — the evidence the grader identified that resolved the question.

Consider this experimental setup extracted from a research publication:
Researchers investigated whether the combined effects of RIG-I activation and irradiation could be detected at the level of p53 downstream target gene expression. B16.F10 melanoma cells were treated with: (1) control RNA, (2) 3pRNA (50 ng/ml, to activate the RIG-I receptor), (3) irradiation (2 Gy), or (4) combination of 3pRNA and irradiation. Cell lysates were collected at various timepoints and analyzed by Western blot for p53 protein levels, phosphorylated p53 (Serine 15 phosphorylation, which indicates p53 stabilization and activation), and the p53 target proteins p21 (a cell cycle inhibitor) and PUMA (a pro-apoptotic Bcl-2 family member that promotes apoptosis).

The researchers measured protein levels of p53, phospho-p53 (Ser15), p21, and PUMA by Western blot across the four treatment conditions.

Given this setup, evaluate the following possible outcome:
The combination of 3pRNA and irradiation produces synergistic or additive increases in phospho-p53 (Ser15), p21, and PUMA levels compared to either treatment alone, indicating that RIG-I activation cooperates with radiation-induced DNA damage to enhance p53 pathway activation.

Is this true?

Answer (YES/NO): YES